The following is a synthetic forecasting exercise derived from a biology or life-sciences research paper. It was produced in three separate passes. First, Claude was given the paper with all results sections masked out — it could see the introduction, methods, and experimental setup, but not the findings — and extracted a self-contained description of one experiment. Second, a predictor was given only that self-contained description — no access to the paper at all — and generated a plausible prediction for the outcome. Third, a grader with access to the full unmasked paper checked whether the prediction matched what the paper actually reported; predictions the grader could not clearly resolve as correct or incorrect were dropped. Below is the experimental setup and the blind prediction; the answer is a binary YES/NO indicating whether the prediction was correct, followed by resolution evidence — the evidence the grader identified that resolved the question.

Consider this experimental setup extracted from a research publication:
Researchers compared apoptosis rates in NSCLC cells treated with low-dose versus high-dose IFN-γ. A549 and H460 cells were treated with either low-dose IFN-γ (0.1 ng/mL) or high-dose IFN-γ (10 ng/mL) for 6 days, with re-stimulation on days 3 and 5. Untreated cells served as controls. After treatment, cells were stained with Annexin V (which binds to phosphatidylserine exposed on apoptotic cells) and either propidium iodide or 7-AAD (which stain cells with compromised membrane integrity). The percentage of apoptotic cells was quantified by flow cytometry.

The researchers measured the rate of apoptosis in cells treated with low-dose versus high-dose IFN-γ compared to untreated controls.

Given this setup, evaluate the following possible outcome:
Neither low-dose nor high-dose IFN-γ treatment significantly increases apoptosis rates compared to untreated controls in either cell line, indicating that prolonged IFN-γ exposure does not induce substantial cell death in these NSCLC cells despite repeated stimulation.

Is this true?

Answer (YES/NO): NO